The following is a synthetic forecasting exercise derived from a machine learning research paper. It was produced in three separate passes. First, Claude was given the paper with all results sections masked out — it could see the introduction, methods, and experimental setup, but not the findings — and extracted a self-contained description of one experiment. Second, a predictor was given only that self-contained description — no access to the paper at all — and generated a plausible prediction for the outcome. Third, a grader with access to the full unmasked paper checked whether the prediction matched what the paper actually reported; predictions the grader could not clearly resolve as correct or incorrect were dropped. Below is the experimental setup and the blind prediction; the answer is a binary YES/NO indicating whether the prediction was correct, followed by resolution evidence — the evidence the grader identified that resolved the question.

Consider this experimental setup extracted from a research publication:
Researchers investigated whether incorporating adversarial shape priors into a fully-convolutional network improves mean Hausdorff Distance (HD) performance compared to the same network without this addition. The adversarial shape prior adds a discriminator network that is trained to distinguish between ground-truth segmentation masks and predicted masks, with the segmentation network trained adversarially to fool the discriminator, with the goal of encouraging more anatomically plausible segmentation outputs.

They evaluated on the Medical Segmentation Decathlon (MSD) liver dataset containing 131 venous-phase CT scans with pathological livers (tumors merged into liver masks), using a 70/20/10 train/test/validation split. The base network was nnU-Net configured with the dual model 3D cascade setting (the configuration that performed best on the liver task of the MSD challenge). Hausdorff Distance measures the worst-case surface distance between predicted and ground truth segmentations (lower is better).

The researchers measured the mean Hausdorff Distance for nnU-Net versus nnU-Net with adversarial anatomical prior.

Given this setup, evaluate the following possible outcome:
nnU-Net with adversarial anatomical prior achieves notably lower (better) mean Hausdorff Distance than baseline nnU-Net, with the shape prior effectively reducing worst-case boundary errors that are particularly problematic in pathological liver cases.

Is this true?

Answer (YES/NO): NO